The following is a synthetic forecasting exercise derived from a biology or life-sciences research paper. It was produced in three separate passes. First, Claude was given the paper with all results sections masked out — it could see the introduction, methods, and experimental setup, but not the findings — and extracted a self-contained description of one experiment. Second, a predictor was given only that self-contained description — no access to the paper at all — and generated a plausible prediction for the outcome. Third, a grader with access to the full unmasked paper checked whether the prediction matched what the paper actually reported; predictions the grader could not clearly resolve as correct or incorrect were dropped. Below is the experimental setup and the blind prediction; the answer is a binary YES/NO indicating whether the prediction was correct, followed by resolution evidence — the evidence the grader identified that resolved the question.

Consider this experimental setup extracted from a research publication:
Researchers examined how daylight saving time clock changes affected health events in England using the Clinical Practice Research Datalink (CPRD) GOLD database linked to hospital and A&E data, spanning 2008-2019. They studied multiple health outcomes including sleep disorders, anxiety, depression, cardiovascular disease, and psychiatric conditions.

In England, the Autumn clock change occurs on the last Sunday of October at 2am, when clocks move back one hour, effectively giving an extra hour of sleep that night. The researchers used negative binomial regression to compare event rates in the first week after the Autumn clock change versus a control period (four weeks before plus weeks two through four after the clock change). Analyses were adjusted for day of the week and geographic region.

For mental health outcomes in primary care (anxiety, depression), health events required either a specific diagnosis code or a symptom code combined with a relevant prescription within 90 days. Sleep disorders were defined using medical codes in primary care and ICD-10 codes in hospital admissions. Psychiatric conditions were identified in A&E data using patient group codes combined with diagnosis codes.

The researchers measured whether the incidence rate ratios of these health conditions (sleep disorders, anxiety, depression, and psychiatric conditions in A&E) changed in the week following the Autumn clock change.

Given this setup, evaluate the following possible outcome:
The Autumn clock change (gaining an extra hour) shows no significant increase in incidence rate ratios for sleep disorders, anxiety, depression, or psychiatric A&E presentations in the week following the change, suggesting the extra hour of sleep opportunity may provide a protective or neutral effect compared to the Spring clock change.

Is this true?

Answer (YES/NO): YES